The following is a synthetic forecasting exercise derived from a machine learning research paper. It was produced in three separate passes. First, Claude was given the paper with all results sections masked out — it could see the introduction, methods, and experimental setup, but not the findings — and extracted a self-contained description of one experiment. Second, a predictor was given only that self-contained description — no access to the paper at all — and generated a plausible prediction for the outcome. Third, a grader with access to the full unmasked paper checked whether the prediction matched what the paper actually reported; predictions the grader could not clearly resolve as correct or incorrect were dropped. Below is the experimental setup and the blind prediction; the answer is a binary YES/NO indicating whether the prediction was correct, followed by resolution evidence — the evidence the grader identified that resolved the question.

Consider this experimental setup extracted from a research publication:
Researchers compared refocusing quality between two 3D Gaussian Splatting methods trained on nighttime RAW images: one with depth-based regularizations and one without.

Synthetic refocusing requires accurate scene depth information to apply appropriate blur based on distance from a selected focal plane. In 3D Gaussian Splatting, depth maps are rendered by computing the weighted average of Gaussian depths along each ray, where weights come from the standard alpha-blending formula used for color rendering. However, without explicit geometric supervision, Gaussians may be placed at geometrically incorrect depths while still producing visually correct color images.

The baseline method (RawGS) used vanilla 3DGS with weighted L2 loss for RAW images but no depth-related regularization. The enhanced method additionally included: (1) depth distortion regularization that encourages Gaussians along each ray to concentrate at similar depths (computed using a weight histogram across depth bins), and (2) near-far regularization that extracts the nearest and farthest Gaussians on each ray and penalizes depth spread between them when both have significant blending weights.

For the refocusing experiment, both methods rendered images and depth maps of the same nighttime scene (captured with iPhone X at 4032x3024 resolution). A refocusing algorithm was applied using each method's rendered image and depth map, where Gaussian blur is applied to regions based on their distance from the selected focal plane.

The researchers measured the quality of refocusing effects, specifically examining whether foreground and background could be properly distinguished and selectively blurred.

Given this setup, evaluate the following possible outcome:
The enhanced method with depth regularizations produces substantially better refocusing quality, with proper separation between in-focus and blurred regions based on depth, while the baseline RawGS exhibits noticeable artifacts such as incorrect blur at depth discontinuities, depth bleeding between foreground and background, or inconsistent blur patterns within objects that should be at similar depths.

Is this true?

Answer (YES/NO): YES